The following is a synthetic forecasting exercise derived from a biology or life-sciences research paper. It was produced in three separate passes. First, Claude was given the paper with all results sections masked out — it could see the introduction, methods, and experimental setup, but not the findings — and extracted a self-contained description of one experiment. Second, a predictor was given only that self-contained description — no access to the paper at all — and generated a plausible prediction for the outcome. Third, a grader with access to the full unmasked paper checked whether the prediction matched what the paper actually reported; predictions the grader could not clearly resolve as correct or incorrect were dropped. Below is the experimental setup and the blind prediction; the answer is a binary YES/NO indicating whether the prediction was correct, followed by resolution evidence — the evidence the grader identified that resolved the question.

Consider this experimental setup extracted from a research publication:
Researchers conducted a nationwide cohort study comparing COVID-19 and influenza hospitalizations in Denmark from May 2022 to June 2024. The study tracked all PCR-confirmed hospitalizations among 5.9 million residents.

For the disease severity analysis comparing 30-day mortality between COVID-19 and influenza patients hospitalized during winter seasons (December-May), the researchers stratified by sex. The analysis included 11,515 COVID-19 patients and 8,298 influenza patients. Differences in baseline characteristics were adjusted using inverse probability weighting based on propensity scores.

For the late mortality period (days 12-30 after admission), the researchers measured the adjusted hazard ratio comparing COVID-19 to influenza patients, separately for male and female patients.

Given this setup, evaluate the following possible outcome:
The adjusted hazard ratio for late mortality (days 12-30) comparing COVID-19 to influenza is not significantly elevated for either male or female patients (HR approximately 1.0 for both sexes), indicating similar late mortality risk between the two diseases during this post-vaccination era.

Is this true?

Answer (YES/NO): NO